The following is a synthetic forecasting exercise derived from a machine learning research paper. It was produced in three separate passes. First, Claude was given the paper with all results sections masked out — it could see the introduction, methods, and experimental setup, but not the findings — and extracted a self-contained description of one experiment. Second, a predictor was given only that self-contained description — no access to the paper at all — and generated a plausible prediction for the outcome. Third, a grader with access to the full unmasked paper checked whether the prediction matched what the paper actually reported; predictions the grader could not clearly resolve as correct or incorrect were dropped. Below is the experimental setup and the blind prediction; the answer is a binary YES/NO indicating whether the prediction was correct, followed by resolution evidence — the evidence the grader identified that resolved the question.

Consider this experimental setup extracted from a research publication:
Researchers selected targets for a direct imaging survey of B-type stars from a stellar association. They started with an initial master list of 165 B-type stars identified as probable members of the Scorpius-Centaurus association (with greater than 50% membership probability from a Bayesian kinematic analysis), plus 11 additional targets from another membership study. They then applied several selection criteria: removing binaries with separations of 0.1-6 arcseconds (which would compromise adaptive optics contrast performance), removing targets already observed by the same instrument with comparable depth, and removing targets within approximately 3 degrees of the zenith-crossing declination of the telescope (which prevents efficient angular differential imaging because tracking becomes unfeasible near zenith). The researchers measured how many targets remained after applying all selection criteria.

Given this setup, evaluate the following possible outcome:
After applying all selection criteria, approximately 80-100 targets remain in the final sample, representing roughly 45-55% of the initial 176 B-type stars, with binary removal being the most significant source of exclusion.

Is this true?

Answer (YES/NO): YES